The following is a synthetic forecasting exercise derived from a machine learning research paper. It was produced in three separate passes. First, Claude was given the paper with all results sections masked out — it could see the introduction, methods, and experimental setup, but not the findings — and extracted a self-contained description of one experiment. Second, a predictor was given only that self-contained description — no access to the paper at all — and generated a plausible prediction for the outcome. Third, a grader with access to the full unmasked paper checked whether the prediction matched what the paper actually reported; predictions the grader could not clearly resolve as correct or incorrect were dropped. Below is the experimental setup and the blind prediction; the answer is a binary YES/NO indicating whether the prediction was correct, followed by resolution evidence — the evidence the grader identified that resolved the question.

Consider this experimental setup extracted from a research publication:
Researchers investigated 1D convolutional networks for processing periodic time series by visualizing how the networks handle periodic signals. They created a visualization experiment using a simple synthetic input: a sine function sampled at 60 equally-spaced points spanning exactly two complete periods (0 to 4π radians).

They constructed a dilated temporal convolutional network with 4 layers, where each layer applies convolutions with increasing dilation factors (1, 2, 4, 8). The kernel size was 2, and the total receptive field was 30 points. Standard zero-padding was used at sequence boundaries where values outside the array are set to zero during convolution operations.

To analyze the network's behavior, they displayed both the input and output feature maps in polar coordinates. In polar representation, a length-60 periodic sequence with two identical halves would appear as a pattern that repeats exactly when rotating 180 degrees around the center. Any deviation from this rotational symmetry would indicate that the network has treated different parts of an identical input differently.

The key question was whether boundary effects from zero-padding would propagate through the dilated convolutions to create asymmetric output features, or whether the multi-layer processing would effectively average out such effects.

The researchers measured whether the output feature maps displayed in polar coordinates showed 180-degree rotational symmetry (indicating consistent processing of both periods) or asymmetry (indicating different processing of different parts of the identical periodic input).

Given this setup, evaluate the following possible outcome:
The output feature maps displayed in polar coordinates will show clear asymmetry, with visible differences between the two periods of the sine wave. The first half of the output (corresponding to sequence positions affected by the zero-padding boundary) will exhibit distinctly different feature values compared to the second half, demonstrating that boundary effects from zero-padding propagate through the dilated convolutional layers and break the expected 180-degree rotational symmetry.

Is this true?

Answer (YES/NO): YES